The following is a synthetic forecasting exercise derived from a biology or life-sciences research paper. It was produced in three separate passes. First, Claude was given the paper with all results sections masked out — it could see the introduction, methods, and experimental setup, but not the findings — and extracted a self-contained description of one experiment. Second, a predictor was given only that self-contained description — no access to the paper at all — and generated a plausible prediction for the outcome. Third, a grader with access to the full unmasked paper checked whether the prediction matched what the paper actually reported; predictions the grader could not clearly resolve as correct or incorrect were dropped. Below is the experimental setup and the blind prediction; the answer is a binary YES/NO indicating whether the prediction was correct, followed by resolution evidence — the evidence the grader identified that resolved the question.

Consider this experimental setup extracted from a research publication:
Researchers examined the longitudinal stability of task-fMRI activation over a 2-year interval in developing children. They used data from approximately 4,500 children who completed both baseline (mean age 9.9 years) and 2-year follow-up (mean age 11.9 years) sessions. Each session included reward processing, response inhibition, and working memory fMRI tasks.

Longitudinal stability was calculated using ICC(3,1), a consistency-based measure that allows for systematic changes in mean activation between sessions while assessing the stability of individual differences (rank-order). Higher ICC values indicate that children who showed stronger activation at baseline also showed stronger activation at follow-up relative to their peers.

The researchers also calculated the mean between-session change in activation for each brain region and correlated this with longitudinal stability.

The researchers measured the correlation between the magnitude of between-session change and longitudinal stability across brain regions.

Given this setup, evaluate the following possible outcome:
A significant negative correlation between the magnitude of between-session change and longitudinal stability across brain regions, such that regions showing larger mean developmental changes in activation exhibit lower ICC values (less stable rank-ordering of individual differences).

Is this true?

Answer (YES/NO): NO